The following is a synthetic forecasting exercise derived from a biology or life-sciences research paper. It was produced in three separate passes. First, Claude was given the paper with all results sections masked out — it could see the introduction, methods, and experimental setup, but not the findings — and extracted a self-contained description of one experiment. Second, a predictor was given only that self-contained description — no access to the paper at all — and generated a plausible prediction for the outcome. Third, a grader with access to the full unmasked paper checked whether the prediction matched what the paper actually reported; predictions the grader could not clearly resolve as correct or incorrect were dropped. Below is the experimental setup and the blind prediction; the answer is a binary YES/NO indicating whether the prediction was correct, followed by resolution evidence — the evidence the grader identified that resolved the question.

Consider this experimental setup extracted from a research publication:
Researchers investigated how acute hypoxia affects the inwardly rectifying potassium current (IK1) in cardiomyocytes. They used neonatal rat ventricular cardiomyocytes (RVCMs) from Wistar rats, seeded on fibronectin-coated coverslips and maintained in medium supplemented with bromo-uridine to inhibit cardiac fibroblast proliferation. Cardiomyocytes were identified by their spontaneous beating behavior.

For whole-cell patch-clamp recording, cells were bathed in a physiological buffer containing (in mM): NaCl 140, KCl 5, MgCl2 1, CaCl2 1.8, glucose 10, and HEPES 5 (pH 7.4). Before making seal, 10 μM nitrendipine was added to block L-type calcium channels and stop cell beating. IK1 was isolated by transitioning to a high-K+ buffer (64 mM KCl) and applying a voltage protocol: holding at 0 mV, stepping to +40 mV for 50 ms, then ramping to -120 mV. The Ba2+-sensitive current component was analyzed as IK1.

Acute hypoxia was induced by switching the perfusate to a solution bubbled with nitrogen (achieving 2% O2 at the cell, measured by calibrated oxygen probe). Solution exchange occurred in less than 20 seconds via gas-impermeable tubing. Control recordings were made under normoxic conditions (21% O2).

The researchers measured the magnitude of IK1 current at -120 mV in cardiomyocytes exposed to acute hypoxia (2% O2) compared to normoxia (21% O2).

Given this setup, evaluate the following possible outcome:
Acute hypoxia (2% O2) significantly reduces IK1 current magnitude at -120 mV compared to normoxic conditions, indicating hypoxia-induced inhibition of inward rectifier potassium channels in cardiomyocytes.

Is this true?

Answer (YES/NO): YES